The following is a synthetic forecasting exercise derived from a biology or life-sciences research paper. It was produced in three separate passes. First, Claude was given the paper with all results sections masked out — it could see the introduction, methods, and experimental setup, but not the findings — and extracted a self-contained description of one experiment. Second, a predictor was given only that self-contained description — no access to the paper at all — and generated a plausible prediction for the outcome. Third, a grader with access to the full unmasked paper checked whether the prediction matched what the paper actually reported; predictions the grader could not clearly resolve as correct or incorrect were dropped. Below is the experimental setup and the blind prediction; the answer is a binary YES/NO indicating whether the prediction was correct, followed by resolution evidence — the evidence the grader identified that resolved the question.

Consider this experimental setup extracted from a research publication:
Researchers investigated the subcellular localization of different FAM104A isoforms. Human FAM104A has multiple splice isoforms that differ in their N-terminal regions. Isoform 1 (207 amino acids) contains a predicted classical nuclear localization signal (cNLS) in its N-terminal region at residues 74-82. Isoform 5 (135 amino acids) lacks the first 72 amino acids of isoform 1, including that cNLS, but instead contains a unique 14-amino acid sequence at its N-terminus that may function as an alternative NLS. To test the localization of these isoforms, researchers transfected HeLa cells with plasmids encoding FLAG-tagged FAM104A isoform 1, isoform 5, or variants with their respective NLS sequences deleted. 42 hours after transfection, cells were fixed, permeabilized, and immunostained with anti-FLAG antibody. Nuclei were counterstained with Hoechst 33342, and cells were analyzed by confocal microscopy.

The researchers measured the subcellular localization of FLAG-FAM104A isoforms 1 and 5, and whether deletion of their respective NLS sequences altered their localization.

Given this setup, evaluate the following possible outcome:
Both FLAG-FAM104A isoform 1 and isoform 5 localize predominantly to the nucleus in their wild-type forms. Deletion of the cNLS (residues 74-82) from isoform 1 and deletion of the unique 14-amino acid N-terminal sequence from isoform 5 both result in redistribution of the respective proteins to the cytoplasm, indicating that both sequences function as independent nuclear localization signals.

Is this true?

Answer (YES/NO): NO